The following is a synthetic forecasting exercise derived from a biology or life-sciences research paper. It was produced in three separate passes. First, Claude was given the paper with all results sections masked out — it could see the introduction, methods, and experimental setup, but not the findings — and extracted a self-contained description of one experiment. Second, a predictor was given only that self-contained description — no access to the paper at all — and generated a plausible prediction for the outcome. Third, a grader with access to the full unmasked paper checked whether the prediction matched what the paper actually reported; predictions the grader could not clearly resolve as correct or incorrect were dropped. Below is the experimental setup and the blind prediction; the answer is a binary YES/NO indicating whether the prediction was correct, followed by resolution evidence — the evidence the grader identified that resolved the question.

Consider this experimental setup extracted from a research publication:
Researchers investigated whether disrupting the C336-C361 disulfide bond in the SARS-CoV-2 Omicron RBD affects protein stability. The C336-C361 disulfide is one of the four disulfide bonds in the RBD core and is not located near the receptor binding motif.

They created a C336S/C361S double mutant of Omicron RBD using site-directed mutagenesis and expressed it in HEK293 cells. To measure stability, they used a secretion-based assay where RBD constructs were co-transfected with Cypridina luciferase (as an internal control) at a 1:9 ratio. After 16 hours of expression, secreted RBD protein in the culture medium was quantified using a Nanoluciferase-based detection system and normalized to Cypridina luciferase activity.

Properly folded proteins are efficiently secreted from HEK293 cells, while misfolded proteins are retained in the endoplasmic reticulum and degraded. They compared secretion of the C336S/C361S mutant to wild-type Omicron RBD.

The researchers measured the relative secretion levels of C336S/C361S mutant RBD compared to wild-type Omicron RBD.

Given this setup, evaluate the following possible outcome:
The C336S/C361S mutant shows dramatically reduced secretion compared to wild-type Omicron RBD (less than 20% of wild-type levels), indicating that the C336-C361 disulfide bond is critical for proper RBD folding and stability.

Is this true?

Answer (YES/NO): YES